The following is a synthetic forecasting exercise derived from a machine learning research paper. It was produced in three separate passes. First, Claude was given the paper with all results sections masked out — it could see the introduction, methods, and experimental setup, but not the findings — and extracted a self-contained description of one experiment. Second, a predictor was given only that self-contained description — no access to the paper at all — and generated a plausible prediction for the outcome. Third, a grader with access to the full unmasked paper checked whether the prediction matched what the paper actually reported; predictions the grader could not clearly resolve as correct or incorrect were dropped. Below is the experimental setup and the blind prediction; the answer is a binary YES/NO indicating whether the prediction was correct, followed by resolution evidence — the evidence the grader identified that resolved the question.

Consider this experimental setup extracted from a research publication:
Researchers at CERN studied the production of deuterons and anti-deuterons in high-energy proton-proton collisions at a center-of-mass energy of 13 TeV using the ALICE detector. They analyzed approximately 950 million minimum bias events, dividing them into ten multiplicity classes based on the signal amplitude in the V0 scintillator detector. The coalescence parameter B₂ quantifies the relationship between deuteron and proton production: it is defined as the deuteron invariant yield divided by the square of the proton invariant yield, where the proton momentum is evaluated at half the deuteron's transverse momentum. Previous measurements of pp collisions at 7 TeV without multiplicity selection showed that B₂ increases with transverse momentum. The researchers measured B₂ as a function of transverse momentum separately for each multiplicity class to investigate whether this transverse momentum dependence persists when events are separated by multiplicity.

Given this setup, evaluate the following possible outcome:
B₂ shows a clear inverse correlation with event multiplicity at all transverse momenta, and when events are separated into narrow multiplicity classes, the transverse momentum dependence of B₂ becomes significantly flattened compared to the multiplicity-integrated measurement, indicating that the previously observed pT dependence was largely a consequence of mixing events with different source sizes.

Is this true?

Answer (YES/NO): YES